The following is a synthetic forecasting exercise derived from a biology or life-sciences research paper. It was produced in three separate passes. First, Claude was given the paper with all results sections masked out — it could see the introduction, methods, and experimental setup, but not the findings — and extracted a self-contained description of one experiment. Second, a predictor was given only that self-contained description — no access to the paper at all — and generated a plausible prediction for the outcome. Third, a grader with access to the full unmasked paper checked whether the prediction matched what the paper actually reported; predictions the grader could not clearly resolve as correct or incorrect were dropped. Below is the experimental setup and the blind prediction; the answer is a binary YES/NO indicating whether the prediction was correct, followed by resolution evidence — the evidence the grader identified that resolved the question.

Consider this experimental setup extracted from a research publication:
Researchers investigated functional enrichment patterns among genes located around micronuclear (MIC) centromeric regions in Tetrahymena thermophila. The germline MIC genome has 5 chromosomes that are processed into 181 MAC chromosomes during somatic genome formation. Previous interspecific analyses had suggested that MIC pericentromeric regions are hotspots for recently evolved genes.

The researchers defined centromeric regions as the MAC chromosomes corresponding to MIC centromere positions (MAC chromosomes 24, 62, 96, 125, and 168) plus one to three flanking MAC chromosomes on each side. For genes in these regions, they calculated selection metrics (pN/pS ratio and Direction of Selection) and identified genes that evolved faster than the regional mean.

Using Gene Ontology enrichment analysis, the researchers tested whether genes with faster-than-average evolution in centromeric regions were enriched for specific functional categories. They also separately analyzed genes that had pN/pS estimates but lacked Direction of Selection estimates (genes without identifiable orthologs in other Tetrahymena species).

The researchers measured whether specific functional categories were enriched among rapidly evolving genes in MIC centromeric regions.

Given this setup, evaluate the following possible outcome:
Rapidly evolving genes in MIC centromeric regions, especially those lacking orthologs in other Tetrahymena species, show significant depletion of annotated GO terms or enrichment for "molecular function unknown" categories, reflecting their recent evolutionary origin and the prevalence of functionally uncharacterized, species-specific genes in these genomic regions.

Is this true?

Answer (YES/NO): NO